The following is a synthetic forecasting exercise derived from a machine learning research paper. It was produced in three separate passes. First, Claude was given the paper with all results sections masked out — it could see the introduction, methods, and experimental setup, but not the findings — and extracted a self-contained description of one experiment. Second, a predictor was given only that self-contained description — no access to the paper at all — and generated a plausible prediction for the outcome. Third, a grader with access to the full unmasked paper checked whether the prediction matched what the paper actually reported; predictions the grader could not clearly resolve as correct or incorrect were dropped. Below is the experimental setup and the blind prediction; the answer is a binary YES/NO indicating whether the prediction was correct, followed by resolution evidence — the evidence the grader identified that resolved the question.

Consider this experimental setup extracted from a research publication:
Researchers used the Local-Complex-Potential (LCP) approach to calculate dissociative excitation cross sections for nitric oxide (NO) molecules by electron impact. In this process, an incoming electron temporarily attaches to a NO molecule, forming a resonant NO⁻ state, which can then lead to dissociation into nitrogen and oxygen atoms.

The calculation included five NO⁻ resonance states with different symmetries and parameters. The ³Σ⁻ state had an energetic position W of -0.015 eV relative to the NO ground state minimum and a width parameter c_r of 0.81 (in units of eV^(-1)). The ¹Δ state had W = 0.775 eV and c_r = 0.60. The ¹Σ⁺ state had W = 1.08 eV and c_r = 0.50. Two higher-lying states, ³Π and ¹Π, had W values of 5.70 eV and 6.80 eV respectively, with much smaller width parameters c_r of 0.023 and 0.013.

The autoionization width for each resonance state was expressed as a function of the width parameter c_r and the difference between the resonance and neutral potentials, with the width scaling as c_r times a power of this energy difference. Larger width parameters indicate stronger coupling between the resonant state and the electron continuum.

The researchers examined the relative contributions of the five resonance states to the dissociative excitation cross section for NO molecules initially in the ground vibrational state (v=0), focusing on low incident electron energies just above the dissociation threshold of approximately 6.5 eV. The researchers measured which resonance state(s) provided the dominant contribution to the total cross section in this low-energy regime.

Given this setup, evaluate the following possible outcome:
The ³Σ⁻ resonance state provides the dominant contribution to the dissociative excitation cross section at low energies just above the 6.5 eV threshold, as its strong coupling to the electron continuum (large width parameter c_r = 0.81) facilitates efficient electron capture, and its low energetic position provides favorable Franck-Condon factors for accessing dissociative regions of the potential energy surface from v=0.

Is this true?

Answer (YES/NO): NO